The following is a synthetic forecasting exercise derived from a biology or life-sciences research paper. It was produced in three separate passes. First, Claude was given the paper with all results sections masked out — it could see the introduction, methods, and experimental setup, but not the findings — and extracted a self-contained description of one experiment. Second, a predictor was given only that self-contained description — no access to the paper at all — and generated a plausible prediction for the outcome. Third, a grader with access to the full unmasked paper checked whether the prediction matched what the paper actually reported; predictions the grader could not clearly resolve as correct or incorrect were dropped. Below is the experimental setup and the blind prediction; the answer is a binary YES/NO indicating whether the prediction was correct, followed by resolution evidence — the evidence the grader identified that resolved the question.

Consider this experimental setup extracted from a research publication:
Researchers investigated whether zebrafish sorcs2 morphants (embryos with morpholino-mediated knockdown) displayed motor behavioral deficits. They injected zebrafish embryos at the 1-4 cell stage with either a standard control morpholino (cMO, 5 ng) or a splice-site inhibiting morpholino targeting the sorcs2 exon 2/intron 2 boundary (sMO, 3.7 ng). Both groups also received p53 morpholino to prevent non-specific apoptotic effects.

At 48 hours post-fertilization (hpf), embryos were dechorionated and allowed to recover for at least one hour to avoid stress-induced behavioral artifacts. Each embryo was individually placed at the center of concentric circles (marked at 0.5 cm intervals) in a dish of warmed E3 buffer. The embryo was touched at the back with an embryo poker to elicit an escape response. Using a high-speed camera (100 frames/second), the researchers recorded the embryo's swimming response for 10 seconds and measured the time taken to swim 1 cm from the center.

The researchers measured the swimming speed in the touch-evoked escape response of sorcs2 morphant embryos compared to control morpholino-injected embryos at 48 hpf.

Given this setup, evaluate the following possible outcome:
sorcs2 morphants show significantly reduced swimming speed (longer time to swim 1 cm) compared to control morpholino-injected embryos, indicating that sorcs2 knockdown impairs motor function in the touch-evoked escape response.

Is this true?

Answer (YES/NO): YES